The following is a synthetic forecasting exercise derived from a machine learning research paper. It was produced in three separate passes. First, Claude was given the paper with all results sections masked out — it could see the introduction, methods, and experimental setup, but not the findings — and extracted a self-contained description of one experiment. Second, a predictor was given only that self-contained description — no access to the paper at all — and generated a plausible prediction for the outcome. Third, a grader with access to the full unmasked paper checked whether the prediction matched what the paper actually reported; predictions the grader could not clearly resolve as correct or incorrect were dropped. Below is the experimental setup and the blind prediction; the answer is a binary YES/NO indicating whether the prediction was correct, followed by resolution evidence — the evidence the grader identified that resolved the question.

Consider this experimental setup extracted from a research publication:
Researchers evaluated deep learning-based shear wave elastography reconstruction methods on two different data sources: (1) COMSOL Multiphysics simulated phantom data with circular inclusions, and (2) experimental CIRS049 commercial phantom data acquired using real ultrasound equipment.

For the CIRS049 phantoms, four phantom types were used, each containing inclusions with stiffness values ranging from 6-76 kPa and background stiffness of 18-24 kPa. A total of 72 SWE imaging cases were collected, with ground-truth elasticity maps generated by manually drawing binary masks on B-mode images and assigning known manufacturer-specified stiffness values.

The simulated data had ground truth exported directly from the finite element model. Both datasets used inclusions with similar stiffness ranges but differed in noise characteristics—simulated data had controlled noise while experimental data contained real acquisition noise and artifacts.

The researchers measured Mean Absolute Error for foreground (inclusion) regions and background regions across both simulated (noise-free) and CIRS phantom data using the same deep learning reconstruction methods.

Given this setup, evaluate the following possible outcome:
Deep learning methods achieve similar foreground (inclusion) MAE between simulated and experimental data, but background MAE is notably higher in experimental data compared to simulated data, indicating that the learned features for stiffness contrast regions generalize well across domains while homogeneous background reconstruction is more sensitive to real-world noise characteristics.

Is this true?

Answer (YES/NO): NO